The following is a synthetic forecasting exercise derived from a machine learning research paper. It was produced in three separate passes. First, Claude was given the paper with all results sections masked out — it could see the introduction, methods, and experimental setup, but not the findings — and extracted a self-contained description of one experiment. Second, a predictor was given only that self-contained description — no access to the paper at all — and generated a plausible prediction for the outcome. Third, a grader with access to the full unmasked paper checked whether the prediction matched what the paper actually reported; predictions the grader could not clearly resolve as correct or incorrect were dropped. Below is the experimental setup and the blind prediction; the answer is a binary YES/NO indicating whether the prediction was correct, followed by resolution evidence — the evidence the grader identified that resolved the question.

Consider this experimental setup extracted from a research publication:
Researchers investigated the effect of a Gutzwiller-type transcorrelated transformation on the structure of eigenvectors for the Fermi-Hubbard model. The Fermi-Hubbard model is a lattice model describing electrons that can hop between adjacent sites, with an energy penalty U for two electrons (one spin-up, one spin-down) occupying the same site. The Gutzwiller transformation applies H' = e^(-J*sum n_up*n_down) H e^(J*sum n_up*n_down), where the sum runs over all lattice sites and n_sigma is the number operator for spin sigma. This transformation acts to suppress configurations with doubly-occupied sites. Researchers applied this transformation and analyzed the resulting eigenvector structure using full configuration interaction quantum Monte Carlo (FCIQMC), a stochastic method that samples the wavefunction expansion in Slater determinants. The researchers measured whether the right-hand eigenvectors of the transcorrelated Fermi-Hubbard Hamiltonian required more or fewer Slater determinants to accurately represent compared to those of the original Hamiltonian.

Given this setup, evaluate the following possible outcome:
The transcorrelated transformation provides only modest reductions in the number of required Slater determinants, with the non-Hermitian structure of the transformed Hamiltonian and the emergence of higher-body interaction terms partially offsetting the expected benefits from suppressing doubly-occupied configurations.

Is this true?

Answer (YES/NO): NO